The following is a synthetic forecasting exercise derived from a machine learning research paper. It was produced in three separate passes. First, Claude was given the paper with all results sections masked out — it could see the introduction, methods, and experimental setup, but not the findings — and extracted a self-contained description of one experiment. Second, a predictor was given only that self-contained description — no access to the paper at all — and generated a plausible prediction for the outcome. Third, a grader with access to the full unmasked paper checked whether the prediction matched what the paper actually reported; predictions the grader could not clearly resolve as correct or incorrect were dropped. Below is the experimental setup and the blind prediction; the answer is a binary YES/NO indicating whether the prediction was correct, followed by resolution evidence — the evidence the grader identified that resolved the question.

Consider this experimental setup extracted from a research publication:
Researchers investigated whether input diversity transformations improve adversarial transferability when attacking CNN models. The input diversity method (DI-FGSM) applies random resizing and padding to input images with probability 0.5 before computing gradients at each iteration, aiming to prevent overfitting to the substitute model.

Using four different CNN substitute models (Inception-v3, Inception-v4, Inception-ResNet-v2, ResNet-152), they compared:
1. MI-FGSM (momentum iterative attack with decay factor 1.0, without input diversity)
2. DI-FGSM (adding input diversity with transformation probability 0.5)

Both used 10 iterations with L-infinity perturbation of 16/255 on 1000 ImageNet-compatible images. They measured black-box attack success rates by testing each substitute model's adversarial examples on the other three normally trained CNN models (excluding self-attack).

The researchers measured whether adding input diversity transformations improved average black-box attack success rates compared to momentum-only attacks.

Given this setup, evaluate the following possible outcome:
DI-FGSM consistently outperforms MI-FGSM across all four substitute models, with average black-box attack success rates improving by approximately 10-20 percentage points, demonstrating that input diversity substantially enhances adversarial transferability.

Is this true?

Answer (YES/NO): NO